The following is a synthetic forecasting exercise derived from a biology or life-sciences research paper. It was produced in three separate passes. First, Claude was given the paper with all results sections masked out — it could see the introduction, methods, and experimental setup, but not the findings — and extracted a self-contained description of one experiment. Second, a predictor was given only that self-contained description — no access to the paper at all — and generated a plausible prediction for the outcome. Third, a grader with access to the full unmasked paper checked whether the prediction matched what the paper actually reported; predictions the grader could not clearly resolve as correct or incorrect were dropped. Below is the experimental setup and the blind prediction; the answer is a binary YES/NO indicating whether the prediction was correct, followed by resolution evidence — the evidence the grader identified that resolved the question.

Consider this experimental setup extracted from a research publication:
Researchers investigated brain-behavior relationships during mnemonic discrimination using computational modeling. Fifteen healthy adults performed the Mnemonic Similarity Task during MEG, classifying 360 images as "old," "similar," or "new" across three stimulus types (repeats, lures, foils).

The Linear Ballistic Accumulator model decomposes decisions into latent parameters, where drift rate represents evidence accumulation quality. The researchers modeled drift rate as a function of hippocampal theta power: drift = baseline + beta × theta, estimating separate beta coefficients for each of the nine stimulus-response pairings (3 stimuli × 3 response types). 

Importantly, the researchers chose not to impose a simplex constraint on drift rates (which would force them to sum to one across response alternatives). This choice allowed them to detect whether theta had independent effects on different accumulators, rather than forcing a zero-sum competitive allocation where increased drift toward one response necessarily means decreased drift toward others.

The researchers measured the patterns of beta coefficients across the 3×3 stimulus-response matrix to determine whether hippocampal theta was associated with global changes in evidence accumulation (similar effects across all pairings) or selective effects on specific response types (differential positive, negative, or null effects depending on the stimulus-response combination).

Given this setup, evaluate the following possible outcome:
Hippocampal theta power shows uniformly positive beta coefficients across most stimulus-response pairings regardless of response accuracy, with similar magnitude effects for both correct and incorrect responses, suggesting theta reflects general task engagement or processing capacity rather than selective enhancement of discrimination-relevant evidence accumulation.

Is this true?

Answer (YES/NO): NO